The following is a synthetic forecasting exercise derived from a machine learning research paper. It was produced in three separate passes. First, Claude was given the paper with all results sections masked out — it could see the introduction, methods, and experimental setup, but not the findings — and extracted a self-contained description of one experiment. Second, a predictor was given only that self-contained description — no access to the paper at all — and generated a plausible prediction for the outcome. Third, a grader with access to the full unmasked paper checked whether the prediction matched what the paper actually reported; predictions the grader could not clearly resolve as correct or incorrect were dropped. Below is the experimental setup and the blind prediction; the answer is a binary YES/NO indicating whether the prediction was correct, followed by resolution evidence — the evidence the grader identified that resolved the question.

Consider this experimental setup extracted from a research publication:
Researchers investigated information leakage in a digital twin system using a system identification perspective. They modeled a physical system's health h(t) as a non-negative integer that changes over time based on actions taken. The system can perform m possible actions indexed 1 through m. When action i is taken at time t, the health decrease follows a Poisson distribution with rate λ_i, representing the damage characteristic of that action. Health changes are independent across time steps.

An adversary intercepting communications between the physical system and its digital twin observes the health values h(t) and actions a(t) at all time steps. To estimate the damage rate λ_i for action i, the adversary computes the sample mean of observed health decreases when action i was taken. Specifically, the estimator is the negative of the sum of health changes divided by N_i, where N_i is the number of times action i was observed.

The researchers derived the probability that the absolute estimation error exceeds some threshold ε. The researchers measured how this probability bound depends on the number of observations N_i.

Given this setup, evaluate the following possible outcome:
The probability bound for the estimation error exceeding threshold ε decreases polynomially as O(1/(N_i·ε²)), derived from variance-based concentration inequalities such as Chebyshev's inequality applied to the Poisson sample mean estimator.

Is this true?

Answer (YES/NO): YES